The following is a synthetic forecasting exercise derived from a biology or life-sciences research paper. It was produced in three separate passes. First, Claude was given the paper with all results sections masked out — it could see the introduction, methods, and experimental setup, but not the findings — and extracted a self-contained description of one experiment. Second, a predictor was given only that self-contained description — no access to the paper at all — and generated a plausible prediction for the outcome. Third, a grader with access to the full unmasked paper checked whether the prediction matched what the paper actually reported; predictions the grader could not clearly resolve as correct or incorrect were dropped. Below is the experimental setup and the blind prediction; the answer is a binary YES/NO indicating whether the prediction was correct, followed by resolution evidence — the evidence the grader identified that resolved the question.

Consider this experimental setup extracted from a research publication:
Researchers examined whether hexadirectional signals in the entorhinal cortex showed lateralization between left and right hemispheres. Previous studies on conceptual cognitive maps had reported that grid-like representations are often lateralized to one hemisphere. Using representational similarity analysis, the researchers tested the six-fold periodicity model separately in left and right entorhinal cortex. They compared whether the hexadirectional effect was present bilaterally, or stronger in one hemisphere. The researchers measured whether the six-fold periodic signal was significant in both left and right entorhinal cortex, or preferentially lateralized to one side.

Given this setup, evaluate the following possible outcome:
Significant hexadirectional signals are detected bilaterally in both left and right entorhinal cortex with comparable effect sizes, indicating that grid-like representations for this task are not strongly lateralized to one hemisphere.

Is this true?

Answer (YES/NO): NO